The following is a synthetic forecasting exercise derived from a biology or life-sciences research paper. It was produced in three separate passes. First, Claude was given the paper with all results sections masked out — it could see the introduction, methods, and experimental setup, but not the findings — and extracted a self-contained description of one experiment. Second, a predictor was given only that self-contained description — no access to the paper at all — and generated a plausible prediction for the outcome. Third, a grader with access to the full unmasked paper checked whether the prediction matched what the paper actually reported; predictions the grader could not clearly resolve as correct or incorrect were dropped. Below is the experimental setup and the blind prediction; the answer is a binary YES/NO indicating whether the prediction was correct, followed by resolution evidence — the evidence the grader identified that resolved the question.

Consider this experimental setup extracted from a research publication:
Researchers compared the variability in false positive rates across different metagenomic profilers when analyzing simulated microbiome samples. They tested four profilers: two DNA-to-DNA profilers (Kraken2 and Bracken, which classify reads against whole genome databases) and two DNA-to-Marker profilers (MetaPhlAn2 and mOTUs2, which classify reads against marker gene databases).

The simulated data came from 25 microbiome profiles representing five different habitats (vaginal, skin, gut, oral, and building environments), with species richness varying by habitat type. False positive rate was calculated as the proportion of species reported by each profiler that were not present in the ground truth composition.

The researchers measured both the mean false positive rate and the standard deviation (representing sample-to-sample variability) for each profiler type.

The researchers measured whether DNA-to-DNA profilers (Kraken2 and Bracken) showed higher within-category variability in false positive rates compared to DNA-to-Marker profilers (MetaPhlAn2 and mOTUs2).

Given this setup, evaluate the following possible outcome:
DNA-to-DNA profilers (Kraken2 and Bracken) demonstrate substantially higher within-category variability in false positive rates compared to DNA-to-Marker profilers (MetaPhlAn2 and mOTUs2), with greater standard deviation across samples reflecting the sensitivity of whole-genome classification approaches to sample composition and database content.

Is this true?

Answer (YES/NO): YES